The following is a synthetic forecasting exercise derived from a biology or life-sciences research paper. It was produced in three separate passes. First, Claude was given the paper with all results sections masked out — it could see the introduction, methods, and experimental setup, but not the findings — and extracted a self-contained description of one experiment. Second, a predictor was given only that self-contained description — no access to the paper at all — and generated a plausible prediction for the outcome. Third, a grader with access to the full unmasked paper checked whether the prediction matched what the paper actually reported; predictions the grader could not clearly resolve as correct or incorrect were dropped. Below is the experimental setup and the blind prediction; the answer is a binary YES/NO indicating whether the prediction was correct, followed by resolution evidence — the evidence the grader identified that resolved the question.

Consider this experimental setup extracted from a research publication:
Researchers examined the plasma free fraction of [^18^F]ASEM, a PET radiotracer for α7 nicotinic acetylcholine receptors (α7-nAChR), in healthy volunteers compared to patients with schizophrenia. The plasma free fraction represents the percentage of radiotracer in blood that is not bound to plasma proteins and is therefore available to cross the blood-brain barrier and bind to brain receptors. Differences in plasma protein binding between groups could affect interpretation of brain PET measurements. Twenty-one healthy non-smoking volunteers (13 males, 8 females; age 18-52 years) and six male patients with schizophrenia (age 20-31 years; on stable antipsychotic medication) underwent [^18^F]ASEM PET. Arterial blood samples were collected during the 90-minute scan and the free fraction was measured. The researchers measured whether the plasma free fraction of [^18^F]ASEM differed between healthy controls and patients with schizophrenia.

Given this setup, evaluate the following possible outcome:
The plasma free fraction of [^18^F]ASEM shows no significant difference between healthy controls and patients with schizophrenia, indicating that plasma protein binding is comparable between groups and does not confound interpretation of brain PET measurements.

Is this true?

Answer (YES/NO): YES